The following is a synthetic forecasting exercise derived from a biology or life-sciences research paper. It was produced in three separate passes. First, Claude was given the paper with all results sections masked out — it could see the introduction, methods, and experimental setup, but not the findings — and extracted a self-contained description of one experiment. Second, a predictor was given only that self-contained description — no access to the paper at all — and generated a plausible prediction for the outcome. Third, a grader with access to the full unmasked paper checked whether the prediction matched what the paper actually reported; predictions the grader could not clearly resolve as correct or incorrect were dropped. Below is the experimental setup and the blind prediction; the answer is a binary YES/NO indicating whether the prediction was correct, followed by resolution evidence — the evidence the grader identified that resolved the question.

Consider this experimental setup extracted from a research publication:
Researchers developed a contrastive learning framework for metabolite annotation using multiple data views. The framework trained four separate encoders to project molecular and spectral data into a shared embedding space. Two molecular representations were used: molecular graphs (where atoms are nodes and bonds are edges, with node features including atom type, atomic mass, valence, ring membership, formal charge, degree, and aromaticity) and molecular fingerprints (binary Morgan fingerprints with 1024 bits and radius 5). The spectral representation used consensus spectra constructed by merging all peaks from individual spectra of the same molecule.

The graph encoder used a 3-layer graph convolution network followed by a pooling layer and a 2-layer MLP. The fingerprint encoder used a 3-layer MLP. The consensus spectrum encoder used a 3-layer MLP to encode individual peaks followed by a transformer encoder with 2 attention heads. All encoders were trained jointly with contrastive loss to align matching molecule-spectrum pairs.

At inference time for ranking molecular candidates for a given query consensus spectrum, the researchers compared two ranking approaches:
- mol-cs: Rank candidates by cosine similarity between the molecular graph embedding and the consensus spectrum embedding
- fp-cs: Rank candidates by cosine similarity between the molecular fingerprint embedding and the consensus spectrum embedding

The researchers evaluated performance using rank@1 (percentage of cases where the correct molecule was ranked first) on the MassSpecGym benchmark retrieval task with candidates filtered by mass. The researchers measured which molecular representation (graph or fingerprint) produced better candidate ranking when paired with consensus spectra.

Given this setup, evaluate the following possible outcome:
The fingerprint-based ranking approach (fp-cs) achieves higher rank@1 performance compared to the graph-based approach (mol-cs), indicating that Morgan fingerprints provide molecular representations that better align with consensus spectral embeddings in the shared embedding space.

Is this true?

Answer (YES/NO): NO